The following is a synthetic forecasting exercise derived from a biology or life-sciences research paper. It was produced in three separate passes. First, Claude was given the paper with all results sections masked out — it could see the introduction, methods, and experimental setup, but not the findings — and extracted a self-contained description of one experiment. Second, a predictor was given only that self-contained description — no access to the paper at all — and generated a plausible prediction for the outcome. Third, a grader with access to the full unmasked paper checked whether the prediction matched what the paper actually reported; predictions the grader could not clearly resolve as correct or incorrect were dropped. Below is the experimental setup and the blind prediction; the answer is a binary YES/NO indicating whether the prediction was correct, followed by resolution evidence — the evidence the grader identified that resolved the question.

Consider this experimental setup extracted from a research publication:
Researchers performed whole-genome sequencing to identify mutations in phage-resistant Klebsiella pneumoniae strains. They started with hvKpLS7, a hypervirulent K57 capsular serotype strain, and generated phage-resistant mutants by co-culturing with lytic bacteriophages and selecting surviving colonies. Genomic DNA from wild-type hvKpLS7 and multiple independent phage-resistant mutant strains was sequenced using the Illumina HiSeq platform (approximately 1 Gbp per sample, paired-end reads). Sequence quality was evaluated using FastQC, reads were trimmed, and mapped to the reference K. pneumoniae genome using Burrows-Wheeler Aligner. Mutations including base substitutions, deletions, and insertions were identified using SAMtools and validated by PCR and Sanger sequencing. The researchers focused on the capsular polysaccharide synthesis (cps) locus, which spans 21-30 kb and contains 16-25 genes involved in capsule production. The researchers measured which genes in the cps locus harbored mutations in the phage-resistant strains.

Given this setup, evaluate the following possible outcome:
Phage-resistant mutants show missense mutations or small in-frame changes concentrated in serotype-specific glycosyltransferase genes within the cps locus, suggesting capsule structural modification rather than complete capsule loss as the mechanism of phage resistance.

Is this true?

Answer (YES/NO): NO